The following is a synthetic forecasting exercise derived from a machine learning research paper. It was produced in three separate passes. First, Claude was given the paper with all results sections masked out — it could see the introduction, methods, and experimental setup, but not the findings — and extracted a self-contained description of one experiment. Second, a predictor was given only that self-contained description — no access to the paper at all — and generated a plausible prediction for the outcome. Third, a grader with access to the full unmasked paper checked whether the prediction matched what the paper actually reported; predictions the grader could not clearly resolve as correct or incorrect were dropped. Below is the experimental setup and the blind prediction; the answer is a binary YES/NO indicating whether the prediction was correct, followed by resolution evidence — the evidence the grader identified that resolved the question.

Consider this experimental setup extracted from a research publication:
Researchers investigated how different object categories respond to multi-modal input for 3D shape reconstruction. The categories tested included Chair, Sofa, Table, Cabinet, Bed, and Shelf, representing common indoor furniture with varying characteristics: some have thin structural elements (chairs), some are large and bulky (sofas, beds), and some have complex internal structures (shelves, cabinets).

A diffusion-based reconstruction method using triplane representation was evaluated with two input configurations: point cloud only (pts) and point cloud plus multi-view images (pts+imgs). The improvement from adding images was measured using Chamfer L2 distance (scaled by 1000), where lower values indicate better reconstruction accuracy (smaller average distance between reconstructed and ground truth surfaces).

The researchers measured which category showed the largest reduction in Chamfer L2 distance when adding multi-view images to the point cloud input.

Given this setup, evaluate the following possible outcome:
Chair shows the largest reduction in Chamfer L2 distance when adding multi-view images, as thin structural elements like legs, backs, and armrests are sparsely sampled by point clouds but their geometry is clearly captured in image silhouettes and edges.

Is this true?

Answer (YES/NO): NO